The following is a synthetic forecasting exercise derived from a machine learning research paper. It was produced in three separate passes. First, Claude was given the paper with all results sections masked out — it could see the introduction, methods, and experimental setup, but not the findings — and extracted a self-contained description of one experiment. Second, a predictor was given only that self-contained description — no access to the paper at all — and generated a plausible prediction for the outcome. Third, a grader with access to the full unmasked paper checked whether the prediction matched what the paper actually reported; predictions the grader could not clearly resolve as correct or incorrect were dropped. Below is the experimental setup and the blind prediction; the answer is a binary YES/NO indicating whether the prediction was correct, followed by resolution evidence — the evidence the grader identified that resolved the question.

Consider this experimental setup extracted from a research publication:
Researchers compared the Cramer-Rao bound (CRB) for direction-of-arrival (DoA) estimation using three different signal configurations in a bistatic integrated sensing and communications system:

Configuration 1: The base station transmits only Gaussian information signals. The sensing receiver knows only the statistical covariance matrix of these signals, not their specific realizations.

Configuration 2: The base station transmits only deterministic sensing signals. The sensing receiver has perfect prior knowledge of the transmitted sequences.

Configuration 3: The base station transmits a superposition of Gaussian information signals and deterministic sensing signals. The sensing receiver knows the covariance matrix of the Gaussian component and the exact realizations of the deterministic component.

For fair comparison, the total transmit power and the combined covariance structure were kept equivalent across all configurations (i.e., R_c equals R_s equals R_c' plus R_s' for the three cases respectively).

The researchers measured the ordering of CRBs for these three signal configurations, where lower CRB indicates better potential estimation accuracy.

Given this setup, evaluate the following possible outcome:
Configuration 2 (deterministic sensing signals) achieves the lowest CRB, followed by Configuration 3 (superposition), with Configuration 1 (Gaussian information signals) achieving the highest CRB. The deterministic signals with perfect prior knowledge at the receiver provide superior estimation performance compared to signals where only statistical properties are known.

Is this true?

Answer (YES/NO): YES